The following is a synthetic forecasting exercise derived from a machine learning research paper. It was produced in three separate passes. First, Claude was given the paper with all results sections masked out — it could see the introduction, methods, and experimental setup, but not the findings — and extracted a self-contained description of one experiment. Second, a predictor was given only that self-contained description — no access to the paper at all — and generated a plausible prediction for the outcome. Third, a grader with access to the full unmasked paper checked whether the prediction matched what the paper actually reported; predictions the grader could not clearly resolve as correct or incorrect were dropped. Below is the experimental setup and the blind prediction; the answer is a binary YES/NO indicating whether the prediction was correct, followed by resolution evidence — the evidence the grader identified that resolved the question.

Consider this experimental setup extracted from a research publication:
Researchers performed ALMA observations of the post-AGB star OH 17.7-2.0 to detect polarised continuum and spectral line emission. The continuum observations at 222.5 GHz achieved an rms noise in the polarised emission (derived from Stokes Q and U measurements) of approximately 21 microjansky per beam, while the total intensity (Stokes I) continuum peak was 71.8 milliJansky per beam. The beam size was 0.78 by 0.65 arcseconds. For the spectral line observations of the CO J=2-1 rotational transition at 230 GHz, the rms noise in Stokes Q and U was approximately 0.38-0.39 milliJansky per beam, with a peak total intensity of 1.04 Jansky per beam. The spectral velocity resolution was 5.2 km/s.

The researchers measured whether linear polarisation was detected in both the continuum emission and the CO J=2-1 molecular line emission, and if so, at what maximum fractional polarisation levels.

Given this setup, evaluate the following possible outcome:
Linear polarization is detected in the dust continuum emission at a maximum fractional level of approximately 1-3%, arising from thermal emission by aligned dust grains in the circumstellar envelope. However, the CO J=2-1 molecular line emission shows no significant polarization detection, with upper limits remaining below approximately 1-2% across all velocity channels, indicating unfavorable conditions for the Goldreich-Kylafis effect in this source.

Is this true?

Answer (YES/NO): NO